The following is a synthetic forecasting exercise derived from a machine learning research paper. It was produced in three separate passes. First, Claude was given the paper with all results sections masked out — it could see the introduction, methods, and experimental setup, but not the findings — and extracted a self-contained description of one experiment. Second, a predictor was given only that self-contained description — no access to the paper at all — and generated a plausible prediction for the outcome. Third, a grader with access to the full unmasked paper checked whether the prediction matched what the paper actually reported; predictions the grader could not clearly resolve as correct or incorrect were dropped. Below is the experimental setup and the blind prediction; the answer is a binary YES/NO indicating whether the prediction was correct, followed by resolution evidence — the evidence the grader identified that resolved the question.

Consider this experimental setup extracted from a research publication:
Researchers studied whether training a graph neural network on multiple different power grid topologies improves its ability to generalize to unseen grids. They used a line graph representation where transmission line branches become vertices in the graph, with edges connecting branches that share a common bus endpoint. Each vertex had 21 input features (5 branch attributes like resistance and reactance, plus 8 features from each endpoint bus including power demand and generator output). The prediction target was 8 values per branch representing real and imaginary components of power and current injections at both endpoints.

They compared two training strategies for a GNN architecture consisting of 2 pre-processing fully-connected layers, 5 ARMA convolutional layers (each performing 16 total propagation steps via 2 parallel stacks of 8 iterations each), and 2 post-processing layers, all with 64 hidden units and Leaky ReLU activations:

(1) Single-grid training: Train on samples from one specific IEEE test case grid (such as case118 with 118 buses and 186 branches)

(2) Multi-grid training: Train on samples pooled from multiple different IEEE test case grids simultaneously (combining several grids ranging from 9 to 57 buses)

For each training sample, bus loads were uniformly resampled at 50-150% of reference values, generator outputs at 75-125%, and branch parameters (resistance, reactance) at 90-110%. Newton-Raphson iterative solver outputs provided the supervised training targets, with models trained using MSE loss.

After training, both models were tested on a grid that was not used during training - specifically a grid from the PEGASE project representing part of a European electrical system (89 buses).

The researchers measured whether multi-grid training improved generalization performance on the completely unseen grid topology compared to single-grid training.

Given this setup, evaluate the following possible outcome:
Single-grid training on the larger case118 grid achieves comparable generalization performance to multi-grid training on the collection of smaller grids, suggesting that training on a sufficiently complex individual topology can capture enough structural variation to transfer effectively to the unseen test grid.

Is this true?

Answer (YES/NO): NO